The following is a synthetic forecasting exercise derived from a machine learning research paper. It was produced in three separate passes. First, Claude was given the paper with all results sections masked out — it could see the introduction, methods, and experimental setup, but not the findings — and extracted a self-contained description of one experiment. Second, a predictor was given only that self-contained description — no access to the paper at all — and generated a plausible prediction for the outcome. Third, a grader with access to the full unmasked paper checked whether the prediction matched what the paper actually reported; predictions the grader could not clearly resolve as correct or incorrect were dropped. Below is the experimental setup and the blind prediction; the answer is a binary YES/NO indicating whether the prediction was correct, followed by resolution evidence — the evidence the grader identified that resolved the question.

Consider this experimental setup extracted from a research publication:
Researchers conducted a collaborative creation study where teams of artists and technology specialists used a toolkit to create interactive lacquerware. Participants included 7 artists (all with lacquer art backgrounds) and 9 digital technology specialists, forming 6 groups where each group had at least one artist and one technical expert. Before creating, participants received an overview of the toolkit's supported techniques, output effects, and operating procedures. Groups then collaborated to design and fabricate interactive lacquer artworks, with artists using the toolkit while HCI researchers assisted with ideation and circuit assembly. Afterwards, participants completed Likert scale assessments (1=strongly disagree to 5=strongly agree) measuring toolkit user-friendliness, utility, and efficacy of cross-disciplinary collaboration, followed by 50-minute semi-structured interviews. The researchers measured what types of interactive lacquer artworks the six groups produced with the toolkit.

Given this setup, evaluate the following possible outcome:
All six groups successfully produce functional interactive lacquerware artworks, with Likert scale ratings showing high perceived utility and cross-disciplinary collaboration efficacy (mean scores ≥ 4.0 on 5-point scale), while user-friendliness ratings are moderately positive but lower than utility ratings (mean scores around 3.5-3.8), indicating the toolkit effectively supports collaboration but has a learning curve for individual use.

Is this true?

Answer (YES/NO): YES